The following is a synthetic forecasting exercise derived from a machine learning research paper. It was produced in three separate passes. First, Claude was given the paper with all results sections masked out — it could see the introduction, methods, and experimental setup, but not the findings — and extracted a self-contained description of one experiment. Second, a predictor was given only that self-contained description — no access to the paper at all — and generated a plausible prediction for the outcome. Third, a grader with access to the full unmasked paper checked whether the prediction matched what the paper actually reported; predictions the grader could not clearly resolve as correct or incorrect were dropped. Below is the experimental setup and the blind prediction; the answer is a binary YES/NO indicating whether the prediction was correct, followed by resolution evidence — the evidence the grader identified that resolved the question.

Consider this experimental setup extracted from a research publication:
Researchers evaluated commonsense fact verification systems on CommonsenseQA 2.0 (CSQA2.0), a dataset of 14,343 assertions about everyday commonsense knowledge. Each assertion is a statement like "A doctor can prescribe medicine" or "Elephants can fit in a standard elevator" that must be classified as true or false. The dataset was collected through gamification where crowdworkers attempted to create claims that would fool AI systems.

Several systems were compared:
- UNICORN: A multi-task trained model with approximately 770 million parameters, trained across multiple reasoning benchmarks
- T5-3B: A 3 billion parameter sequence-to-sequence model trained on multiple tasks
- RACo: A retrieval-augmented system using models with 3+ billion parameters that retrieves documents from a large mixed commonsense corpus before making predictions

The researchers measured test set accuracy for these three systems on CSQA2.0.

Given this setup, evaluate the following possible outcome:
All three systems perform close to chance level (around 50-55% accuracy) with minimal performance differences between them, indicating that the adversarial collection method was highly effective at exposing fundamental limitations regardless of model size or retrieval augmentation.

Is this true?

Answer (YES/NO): NO